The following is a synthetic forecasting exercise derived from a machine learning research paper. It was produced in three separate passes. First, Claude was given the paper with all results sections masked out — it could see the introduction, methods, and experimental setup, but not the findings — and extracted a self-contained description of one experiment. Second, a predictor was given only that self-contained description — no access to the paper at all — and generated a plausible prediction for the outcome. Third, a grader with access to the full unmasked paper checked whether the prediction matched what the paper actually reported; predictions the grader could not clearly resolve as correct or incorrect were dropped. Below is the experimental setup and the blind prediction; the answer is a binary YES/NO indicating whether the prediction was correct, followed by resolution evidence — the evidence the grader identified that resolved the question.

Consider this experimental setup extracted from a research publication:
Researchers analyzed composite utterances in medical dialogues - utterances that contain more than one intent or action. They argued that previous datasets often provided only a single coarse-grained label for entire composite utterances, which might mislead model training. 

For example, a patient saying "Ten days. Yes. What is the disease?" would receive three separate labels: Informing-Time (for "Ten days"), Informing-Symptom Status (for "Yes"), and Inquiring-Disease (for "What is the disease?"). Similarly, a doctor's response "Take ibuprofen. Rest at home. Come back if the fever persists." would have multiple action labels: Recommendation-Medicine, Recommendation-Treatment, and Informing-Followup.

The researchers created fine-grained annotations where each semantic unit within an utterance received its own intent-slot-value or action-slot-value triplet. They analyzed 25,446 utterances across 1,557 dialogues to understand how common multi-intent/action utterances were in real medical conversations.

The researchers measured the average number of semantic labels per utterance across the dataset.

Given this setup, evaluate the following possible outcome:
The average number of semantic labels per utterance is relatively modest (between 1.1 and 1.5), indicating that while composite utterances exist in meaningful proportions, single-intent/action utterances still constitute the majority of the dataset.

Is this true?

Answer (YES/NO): NO